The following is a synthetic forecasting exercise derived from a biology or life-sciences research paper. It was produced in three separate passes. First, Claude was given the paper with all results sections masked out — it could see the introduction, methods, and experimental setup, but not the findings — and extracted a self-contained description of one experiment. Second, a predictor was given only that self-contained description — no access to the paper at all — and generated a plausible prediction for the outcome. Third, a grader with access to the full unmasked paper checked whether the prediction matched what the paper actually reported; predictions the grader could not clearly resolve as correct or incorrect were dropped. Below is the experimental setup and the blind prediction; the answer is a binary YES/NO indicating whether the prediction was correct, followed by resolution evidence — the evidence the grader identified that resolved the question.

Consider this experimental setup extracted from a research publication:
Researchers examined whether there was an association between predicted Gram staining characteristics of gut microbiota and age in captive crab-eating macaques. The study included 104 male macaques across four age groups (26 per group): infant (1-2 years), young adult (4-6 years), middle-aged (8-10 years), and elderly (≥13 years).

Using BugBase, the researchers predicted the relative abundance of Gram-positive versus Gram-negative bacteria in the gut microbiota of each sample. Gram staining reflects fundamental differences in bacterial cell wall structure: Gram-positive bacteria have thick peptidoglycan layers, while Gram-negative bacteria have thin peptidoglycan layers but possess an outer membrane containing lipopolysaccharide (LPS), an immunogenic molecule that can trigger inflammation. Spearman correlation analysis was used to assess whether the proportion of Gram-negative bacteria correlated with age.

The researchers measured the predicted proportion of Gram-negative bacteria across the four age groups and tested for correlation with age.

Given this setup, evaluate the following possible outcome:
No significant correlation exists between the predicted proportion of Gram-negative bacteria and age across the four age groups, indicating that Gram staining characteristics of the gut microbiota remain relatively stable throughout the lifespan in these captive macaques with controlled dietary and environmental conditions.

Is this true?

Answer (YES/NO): NO